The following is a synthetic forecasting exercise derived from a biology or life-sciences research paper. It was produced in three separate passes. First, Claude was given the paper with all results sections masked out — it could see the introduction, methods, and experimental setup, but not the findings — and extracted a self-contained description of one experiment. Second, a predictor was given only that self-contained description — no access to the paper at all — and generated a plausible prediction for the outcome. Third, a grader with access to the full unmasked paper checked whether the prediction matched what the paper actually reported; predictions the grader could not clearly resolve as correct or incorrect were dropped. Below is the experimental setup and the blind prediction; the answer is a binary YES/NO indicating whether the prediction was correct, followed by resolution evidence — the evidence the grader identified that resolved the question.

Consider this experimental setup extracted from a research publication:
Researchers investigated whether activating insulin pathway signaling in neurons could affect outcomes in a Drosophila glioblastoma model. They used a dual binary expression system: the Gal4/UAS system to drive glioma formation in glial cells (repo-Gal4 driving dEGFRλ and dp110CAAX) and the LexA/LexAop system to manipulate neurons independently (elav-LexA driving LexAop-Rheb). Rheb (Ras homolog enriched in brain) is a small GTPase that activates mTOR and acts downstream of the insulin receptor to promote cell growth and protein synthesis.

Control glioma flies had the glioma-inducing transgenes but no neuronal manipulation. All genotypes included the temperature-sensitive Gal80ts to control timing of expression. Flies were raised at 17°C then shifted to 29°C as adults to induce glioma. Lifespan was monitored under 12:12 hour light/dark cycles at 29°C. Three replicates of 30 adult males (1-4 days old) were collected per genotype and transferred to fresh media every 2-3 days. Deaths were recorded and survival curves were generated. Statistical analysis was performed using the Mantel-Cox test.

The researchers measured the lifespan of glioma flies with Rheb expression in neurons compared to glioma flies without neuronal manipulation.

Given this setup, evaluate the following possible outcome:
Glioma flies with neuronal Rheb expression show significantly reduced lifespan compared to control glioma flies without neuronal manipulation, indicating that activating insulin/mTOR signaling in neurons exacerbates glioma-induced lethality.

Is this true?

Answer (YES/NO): NO